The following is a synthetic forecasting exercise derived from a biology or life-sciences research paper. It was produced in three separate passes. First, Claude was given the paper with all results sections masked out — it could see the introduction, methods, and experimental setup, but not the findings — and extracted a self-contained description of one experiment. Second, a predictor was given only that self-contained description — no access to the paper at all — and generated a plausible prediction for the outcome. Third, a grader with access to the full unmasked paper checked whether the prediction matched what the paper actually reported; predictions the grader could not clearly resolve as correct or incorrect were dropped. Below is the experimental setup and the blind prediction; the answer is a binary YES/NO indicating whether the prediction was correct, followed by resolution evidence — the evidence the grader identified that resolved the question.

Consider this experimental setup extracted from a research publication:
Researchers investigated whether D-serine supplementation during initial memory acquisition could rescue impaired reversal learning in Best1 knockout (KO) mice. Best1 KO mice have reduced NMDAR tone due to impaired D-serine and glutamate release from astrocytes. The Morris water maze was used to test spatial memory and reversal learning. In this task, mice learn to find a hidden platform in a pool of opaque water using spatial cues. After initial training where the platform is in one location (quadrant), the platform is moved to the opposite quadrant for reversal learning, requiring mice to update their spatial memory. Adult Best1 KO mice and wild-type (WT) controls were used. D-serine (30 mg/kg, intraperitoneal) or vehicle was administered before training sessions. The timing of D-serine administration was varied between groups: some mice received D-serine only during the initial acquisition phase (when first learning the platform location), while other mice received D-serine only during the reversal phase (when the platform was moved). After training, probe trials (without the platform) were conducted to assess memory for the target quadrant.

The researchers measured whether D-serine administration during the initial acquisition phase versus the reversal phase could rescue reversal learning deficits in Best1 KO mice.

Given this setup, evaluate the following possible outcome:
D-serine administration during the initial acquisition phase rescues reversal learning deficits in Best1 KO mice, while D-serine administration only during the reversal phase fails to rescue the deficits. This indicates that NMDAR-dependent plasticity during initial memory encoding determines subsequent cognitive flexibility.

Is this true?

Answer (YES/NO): YES